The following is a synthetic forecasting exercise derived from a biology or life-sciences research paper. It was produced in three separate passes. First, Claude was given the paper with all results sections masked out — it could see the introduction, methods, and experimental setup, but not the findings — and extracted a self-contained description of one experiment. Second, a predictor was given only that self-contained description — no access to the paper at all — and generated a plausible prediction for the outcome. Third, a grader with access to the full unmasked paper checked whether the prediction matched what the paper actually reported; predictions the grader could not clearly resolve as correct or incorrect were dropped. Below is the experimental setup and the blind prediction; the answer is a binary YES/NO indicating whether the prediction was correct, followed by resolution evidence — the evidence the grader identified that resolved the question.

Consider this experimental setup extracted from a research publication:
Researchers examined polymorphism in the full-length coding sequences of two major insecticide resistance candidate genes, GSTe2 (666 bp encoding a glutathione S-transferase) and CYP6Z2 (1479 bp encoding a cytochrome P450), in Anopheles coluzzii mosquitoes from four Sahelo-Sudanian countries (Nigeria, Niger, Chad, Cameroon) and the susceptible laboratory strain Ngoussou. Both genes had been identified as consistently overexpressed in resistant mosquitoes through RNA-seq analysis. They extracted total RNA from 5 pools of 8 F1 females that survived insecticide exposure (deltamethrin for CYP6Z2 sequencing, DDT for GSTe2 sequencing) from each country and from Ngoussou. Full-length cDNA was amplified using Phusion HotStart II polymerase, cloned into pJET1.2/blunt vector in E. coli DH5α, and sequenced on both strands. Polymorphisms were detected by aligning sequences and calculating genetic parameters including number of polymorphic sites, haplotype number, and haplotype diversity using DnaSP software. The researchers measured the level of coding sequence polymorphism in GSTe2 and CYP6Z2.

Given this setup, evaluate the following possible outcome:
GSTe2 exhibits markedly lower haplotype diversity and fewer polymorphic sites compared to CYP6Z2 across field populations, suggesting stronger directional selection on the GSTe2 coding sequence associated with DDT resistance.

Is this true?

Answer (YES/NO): NO